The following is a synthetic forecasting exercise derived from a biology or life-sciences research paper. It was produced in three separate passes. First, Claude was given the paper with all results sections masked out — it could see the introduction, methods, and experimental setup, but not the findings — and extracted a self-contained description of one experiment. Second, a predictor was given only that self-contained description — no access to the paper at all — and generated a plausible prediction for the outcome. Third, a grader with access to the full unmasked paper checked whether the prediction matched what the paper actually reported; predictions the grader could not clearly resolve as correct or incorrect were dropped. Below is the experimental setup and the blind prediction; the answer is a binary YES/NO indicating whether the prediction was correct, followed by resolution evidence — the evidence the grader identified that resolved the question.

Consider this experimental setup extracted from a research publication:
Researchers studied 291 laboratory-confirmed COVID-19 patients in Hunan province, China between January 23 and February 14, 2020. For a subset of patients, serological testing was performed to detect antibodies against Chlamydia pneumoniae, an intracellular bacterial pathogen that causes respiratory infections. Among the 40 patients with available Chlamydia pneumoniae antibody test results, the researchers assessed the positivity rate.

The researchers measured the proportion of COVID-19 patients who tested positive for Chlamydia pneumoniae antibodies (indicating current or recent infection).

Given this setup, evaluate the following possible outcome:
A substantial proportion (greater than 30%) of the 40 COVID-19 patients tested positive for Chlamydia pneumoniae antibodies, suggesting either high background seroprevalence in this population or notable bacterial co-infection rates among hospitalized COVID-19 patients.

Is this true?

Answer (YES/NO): YES